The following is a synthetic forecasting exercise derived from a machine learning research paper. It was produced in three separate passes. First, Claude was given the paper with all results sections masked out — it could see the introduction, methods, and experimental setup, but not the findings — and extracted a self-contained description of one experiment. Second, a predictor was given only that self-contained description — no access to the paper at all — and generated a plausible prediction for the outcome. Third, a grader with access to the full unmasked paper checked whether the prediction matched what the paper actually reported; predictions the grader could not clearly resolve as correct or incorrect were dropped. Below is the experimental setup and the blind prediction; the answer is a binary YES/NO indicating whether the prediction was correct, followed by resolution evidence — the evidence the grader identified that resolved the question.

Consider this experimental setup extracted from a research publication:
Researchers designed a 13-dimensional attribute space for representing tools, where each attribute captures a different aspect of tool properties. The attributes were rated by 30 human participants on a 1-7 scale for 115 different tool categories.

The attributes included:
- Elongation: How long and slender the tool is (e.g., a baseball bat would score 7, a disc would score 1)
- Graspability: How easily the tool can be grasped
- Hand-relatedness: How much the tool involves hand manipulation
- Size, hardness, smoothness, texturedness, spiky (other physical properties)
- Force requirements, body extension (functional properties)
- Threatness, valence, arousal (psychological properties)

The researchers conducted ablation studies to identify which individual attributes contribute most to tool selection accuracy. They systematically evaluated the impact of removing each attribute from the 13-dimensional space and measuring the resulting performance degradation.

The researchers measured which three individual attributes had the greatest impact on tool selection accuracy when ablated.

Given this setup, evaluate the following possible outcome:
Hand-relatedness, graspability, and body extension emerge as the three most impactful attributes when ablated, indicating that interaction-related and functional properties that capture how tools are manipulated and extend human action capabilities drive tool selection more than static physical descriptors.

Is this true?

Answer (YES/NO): NO